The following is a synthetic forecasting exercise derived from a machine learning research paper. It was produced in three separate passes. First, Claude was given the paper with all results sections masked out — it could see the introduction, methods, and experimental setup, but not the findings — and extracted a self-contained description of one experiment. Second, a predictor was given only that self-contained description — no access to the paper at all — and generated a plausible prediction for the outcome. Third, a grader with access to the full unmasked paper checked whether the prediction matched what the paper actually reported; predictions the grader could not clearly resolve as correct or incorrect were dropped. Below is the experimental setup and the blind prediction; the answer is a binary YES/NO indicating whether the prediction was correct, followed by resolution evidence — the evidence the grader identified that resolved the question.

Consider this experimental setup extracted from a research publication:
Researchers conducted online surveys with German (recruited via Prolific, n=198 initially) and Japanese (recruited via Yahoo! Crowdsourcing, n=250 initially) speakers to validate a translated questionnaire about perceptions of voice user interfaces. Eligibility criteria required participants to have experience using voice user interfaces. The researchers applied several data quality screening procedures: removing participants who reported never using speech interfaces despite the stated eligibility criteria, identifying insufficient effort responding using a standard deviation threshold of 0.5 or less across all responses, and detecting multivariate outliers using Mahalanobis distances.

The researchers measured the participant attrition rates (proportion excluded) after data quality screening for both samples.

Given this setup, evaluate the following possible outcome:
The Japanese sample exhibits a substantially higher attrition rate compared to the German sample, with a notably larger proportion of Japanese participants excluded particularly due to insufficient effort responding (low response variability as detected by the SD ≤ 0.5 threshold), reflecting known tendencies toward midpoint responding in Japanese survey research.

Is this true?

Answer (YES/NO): YES